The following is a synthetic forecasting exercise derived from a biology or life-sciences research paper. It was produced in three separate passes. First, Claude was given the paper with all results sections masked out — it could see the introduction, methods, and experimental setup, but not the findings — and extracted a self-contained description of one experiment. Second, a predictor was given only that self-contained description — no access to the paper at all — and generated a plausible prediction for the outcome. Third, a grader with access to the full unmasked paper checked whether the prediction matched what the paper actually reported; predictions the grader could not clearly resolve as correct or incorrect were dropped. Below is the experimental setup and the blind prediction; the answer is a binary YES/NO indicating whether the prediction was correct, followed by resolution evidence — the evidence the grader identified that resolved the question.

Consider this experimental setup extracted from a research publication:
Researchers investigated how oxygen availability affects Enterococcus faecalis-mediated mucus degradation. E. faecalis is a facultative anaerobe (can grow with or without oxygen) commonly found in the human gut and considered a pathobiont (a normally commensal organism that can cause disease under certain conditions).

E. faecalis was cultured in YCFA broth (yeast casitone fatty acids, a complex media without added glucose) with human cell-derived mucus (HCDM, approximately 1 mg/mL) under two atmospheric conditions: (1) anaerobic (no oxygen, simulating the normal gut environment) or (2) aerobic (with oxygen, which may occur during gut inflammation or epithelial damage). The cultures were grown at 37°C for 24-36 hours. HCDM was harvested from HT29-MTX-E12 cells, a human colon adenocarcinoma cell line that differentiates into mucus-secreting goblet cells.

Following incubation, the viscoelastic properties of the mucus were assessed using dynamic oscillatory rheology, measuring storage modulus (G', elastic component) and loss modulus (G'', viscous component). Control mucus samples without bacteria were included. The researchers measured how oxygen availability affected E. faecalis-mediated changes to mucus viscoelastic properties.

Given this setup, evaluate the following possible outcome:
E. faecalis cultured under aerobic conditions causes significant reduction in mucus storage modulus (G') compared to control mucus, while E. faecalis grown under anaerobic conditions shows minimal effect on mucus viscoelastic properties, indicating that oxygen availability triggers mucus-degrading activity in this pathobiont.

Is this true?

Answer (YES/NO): YES